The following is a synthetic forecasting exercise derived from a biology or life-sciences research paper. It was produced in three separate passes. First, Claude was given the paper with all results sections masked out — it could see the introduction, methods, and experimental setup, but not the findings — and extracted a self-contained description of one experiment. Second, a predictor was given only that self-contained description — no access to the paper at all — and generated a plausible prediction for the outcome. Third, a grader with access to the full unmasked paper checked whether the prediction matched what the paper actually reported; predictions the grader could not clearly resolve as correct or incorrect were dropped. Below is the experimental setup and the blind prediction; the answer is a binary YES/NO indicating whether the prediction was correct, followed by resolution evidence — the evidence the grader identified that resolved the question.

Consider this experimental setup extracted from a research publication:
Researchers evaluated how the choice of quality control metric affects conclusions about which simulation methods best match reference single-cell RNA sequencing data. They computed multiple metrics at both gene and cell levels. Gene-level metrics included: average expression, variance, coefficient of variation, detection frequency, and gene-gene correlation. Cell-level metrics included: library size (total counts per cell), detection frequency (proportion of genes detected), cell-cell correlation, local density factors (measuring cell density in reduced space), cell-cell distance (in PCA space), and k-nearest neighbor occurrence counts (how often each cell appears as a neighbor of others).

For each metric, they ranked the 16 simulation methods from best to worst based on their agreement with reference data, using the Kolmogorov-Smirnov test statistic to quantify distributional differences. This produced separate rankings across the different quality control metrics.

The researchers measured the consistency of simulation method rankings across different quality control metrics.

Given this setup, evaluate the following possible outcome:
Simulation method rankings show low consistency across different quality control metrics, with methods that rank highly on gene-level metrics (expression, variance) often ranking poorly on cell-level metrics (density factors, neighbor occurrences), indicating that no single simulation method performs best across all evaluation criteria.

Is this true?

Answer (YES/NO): NO